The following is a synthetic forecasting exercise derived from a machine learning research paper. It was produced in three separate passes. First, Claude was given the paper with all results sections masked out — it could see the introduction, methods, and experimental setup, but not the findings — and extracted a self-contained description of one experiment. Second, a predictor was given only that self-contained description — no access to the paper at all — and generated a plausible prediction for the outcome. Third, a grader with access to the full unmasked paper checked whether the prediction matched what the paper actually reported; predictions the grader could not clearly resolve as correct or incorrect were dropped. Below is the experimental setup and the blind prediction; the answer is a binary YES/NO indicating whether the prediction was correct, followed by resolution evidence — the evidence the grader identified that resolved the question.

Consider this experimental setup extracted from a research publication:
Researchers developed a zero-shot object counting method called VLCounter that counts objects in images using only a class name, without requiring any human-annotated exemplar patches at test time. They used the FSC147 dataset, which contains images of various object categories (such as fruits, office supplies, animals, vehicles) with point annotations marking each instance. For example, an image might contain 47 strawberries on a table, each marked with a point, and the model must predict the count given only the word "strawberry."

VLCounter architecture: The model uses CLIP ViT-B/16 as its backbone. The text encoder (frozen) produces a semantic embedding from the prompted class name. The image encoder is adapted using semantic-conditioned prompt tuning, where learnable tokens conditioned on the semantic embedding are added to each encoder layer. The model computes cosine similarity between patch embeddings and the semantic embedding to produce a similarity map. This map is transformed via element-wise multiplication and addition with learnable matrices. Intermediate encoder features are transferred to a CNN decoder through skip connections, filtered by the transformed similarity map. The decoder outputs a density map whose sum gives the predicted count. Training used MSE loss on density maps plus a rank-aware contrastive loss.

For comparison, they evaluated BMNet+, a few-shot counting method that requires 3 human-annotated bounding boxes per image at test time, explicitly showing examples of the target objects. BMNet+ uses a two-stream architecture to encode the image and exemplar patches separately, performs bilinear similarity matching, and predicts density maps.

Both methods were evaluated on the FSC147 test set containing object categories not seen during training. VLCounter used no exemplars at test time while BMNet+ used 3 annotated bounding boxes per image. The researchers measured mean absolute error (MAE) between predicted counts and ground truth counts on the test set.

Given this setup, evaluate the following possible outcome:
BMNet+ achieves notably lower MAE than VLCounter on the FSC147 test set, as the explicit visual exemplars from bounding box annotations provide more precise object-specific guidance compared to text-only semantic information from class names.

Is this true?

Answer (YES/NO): NO